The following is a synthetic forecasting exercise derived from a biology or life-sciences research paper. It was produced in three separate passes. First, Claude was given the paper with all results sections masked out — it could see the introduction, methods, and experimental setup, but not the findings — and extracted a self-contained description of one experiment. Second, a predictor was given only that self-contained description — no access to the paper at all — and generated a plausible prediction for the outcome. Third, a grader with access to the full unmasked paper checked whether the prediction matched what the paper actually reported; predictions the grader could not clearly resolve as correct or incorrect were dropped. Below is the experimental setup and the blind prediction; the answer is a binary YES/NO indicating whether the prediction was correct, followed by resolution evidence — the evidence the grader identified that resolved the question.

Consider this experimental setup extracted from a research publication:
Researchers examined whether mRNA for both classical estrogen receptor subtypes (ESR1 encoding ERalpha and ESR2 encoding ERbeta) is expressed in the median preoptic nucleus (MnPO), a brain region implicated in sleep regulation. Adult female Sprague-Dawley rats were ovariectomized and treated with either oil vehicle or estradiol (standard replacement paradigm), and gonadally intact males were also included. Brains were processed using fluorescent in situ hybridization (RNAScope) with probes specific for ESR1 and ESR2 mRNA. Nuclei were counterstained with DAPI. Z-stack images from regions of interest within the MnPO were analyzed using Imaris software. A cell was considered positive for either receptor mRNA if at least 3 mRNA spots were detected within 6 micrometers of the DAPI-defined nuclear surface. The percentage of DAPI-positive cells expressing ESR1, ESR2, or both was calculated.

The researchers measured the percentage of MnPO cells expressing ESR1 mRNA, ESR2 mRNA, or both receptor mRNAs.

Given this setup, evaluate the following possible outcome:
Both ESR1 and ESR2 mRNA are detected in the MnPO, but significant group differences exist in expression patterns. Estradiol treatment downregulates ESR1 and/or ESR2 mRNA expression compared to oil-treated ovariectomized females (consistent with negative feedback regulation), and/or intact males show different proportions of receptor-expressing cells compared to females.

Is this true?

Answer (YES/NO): YES